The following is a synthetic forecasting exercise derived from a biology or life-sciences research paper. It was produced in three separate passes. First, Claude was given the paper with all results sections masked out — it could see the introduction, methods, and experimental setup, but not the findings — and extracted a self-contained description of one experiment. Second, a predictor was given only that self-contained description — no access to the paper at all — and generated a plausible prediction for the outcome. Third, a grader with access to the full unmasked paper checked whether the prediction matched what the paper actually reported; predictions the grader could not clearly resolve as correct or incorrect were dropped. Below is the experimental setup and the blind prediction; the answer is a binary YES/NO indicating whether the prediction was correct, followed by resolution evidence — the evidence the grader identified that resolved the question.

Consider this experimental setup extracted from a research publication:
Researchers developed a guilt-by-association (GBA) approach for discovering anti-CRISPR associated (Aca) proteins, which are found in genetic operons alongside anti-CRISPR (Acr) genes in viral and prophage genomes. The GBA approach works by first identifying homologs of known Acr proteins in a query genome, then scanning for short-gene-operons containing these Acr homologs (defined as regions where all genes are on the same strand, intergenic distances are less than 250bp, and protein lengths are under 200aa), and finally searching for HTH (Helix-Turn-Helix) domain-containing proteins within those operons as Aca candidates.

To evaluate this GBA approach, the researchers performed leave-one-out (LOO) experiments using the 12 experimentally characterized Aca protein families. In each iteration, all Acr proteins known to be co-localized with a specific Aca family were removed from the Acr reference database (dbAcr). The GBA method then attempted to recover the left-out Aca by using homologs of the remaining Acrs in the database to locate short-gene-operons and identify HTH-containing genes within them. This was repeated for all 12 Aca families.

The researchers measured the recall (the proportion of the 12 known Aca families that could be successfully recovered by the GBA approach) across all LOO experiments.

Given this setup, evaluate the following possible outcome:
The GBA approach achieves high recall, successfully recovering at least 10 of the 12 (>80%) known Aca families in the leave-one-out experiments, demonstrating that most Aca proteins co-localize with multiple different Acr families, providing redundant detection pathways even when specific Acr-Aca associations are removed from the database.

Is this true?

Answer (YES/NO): NO